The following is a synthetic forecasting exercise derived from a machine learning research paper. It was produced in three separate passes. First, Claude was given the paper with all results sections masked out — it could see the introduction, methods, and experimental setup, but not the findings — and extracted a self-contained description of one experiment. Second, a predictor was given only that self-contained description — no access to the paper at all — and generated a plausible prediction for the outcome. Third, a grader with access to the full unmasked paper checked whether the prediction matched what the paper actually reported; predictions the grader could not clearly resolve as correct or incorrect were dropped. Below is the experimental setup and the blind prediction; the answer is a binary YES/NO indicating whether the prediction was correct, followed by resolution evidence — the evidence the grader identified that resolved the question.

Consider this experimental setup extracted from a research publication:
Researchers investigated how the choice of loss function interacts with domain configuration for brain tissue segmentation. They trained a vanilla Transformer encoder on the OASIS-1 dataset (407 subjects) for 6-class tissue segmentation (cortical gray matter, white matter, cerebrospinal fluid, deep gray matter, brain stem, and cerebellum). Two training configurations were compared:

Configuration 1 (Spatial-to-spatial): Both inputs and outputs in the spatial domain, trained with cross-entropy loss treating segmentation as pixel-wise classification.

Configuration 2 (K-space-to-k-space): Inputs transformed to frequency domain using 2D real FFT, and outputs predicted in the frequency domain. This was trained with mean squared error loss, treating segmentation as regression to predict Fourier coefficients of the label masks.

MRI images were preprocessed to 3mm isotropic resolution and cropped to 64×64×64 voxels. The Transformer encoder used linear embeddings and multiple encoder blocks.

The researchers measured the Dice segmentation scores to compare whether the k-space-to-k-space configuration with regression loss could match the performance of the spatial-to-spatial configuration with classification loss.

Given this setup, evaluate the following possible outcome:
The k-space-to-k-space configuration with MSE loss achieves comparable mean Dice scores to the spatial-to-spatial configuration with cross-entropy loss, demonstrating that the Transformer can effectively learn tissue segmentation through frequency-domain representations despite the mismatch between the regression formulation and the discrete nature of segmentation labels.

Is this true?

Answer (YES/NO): NO